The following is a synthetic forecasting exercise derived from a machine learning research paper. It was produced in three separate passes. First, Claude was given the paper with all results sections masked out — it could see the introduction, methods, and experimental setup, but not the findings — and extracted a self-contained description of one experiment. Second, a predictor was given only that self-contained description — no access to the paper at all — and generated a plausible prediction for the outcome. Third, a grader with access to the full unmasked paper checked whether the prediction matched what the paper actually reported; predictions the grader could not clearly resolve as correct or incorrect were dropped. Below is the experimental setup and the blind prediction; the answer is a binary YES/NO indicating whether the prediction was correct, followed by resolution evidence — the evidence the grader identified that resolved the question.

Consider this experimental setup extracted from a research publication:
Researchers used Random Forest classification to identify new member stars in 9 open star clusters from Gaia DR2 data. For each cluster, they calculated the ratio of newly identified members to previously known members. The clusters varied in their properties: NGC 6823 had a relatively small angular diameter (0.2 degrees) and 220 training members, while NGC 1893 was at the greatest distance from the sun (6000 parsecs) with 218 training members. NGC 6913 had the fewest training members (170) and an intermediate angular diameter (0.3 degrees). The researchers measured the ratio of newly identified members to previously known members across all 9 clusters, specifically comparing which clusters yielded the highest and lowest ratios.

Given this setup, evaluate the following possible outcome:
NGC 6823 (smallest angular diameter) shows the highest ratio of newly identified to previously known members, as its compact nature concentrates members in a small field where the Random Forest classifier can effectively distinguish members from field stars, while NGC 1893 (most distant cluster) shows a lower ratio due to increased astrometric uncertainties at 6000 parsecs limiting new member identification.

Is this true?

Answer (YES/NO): NO